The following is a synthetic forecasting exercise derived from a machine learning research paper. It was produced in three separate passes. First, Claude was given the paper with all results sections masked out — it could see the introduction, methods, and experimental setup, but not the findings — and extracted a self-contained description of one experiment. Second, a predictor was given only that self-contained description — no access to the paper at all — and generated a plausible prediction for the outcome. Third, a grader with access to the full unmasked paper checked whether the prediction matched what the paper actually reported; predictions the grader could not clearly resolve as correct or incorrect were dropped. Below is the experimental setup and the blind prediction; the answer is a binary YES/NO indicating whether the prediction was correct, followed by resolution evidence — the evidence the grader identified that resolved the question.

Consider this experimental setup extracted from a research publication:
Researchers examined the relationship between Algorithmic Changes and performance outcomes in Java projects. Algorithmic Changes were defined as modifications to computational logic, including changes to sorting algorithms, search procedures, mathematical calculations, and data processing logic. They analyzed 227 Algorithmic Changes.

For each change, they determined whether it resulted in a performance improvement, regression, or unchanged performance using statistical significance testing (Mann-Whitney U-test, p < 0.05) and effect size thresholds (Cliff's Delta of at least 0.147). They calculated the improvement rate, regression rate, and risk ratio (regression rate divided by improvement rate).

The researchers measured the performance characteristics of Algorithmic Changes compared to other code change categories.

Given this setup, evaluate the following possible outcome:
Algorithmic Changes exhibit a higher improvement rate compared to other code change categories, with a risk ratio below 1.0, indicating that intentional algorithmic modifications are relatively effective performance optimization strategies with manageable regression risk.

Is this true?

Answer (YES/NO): NO